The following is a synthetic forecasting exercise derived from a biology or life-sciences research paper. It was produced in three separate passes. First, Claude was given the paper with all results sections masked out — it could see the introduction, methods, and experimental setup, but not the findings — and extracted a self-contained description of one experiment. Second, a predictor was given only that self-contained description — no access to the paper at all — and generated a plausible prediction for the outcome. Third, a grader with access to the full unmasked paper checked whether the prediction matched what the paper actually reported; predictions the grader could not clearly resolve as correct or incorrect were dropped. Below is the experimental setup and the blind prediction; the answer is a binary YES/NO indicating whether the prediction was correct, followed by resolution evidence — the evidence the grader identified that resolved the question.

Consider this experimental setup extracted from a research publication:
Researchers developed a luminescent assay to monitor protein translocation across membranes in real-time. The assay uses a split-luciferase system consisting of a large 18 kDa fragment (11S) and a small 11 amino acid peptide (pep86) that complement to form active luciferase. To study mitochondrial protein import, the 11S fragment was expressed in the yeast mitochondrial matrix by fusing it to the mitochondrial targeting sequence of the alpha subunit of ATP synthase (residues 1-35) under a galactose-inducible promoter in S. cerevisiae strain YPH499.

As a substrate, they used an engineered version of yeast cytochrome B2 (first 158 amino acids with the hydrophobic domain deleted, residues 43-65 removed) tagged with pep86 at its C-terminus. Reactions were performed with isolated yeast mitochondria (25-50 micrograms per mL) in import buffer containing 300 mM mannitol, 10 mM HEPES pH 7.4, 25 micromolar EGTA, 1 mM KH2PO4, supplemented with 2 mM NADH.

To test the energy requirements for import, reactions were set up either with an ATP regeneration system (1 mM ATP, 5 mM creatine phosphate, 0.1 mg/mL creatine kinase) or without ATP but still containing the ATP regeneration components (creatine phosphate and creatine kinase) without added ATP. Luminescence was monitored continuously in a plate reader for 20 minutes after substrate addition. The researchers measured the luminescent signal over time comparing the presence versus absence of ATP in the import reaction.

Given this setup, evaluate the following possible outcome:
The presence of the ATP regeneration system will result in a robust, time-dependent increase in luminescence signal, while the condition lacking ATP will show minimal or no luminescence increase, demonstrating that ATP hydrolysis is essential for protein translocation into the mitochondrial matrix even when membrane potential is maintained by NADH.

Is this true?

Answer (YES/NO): NO